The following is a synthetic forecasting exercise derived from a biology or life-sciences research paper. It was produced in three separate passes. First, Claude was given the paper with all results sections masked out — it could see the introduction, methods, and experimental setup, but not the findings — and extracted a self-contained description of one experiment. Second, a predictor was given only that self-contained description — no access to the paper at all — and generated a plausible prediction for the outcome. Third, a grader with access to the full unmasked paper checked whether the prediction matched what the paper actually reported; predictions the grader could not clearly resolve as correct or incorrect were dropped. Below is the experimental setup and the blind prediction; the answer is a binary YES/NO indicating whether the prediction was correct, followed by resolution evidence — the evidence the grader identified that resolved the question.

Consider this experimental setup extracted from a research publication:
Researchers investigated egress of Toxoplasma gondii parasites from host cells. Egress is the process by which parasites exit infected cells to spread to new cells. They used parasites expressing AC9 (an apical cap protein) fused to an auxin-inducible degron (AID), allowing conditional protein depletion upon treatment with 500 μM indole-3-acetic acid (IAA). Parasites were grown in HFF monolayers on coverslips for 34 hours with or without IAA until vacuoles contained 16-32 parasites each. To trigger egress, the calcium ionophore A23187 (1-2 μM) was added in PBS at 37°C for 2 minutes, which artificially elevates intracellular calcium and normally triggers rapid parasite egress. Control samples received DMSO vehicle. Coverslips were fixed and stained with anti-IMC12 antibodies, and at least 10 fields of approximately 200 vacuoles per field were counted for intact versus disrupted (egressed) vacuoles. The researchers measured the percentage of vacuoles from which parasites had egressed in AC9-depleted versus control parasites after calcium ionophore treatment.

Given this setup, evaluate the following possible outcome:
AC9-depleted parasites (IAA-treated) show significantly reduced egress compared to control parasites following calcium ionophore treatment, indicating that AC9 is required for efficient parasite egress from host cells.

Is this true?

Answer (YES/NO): YES